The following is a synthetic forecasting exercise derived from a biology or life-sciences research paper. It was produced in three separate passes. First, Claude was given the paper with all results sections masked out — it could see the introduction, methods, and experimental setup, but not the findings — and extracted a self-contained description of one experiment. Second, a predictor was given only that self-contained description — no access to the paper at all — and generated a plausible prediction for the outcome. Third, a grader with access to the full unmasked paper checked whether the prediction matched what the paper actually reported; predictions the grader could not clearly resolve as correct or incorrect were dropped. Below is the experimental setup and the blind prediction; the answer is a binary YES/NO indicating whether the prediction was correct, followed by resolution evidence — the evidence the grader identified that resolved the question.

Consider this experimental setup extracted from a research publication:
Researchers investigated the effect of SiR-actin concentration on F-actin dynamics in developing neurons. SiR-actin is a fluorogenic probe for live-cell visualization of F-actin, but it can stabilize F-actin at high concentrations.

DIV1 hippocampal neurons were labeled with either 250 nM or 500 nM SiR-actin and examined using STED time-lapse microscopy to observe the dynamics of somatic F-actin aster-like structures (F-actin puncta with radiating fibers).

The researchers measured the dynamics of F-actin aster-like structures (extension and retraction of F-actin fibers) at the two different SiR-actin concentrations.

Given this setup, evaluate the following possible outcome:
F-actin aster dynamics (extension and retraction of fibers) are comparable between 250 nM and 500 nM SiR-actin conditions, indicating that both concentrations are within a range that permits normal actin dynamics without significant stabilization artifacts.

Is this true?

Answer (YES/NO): NO